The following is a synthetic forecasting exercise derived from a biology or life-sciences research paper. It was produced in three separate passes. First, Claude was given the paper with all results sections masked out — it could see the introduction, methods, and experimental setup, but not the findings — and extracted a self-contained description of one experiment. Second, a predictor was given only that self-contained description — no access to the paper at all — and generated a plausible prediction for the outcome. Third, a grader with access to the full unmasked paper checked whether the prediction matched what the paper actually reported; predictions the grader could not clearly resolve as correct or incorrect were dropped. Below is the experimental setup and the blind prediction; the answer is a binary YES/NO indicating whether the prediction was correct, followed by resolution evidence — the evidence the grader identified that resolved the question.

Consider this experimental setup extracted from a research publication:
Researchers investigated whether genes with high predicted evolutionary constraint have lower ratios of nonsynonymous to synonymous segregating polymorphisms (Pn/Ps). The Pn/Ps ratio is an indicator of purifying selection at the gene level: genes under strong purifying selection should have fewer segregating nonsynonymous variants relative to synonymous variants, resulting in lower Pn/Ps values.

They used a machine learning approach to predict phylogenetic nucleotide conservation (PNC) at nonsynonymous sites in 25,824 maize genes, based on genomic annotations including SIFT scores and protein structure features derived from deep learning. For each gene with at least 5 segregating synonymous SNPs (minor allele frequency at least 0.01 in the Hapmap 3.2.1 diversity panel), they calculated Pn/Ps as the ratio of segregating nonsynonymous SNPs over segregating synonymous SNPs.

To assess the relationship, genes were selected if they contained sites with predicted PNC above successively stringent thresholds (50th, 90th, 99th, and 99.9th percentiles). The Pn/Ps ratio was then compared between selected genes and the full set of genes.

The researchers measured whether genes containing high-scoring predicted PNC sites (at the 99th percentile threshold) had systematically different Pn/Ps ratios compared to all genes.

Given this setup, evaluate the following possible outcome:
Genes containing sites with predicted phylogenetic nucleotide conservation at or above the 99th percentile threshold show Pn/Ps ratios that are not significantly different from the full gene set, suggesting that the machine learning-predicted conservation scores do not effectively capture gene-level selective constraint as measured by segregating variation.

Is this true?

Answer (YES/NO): NO